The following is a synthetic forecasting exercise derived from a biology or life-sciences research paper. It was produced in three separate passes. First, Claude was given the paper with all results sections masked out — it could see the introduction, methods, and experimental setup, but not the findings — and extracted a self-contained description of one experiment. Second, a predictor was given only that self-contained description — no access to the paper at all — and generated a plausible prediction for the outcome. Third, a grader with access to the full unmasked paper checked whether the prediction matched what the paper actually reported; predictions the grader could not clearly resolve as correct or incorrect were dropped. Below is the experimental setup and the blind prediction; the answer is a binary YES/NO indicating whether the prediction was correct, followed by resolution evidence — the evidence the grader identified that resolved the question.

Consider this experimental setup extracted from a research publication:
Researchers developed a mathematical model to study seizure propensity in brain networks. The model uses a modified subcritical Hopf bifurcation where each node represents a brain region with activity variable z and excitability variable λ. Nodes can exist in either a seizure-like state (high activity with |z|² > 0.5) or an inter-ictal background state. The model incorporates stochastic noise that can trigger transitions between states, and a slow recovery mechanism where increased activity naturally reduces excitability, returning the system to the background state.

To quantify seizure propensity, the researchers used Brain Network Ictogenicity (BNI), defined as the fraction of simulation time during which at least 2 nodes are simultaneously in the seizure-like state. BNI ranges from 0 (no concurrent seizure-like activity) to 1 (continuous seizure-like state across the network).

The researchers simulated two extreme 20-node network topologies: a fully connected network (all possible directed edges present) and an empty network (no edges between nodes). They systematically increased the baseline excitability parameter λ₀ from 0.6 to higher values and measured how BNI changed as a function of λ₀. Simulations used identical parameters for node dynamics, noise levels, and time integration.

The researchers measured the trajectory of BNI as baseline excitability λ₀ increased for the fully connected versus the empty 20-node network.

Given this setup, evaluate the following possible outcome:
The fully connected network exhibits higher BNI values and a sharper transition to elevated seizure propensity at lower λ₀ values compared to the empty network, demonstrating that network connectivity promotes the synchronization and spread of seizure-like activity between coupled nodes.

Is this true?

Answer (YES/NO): YES